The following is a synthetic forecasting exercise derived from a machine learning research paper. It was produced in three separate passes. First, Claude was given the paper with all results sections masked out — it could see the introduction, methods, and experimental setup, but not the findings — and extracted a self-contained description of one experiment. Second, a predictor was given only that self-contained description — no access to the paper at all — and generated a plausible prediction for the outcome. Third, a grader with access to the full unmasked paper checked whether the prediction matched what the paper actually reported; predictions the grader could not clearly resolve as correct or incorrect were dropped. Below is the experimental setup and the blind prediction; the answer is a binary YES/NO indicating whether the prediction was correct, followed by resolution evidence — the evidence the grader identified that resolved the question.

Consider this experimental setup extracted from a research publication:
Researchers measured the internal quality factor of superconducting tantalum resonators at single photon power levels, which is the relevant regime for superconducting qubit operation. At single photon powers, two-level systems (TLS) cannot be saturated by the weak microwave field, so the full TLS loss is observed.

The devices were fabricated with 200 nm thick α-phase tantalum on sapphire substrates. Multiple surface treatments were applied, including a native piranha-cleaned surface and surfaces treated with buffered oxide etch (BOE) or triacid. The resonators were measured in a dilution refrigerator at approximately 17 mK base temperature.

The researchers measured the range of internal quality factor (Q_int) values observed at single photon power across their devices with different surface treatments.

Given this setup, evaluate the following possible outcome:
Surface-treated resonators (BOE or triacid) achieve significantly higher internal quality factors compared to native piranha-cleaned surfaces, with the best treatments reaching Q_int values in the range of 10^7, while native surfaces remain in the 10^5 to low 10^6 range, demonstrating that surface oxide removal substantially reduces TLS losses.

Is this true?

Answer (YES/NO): NO